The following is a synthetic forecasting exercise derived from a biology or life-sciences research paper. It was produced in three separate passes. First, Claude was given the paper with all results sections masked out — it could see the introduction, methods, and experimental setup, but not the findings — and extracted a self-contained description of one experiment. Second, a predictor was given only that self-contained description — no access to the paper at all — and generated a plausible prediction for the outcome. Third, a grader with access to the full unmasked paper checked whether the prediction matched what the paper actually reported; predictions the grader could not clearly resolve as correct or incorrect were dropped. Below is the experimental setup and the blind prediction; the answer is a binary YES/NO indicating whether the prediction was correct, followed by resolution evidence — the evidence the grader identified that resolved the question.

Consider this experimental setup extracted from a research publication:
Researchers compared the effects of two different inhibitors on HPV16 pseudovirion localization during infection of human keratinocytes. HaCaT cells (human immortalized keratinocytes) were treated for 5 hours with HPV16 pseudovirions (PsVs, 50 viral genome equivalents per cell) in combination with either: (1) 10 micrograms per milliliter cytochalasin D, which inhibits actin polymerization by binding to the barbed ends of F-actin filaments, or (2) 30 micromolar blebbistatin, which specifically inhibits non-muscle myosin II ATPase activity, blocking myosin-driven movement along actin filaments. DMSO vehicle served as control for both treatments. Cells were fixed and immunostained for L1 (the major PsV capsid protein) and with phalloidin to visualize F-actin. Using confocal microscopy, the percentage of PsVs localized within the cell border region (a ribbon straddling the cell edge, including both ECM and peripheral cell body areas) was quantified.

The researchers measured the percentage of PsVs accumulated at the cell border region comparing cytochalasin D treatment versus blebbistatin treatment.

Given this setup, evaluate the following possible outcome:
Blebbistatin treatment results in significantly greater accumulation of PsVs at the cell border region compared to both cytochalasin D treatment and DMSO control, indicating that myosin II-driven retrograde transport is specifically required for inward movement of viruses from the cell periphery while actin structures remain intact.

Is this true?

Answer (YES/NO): NO